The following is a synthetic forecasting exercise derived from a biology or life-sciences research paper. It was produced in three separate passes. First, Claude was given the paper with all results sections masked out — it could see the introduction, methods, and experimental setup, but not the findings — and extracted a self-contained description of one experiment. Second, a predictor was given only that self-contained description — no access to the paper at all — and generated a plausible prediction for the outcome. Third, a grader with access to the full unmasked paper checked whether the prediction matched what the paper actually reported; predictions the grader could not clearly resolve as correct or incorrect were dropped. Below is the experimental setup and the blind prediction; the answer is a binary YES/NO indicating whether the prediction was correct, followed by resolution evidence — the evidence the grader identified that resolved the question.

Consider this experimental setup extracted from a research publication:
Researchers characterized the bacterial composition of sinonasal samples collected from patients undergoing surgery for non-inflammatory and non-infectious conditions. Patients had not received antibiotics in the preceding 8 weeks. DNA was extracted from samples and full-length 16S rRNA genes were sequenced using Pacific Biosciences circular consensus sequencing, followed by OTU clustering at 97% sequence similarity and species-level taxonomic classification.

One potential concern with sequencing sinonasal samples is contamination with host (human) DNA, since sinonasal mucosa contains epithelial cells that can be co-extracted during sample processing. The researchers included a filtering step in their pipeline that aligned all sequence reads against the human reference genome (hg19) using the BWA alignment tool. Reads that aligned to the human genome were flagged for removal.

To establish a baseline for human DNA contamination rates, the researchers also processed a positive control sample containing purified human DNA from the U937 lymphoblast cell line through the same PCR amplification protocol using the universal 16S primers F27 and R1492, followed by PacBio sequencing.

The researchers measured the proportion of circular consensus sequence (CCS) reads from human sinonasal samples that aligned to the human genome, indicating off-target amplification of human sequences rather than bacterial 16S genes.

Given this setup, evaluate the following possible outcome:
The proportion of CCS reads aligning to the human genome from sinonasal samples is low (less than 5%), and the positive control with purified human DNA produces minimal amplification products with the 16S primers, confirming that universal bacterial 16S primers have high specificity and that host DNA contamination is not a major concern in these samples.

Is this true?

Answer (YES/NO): NO